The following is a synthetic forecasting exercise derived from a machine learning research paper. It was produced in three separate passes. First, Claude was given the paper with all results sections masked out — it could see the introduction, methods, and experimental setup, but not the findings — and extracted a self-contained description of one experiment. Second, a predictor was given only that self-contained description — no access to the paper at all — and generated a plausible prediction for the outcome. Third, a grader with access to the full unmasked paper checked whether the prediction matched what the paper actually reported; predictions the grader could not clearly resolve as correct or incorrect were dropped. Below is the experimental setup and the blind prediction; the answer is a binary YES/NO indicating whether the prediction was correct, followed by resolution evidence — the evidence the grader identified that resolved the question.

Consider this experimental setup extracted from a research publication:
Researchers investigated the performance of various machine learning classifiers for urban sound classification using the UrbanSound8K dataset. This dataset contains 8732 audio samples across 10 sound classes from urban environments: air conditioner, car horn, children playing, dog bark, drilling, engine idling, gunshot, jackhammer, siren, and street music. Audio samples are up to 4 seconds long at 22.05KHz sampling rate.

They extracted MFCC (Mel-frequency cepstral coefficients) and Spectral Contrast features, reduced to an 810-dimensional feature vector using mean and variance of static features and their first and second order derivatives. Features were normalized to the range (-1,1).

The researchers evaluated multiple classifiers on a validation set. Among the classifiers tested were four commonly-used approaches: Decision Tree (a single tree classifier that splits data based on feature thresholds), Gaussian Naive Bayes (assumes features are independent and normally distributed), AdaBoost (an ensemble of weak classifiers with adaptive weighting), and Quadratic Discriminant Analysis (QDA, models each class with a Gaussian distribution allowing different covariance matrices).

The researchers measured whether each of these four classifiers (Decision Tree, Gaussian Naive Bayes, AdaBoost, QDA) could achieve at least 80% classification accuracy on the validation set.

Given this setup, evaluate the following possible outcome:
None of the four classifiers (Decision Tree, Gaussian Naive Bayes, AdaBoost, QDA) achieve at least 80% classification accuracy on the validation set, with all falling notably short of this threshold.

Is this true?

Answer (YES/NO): YES